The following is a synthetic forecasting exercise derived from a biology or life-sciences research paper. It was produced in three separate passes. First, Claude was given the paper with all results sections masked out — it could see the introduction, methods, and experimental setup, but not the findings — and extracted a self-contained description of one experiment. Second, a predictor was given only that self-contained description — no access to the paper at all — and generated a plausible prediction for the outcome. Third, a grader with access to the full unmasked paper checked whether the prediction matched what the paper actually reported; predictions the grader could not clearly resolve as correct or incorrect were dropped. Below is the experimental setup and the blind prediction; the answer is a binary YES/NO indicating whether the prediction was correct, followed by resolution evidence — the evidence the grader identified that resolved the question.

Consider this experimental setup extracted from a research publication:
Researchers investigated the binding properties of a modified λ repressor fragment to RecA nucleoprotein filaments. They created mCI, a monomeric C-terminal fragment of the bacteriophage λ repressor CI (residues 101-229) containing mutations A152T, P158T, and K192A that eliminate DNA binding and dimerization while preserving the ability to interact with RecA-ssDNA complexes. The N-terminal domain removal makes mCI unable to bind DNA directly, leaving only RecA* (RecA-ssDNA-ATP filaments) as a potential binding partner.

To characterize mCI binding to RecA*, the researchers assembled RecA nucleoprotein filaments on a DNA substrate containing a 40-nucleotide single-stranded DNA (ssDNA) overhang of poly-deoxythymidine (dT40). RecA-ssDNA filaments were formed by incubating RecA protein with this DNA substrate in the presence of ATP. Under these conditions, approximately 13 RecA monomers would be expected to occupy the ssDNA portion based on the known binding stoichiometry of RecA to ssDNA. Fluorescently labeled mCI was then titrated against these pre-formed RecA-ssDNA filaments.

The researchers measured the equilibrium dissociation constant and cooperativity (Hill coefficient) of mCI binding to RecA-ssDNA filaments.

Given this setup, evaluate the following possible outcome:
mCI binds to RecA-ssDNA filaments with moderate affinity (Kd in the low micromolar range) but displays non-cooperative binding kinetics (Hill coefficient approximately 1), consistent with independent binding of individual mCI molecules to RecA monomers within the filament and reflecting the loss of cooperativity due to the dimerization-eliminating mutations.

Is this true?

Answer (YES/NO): NO